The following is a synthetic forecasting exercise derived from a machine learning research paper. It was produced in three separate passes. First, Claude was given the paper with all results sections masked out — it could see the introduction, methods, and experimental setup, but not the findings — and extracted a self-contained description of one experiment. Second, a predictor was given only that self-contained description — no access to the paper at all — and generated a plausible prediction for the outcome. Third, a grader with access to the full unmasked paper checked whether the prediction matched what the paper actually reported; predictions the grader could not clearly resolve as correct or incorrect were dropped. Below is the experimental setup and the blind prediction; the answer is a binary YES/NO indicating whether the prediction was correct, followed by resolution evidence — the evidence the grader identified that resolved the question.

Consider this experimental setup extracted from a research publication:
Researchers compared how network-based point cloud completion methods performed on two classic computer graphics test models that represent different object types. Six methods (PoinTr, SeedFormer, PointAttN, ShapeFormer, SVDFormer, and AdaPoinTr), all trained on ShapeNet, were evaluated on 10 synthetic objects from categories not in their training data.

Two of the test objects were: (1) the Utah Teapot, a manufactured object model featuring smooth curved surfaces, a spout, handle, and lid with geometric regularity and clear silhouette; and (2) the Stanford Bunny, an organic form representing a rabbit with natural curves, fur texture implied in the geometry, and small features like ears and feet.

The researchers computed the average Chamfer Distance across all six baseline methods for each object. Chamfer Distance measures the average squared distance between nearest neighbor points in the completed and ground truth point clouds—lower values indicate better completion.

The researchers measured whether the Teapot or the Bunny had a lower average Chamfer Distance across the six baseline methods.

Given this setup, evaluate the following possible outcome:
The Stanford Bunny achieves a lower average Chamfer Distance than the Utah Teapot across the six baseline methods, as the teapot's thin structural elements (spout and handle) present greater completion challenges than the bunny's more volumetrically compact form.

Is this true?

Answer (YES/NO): NO